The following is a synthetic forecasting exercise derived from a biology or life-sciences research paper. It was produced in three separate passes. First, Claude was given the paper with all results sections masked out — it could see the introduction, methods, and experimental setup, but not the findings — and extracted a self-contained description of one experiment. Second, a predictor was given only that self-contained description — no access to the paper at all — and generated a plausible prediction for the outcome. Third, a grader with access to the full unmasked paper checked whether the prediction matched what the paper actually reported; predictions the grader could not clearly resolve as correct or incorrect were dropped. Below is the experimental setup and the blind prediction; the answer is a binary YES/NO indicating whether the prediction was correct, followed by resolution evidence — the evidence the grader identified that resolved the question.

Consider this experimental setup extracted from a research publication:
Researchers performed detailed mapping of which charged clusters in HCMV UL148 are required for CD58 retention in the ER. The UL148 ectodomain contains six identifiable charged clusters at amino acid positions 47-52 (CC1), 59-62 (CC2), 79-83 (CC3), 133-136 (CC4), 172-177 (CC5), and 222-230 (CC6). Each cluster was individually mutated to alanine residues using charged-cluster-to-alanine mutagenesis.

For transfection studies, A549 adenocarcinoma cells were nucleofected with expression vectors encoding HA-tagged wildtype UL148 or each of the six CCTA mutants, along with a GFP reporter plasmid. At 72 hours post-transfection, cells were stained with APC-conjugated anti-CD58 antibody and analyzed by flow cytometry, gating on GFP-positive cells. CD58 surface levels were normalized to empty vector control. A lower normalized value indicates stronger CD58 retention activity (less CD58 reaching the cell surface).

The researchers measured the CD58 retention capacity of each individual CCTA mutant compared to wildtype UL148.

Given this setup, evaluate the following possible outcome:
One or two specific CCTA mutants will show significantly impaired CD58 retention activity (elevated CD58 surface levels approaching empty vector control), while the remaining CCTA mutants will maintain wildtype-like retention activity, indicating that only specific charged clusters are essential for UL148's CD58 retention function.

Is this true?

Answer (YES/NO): NO